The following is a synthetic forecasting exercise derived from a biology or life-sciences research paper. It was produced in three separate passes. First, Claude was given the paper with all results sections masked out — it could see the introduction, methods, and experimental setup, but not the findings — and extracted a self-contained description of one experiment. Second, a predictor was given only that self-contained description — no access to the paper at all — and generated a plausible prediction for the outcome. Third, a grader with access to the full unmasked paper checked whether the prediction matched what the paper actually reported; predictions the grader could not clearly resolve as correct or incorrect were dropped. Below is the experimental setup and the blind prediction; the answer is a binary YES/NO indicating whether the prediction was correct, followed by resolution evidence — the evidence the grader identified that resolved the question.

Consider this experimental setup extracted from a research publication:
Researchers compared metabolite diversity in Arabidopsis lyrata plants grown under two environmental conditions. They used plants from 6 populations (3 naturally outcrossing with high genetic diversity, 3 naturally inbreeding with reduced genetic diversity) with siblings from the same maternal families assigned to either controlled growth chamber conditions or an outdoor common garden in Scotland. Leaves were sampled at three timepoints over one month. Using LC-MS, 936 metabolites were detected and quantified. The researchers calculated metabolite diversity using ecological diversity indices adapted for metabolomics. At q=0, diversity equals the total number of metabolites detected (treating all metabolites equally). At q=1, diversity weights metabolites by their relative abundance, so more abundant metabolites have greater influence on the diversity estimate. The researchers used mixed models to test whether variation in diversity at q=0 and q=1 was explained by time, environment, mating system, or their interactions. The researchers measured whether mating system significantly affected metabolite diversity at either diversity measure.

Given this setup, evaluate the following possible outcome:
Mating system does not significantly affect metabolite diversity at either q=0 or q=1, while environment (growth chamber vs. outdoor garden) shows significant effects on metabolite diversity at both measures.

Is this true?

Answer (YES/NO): NO